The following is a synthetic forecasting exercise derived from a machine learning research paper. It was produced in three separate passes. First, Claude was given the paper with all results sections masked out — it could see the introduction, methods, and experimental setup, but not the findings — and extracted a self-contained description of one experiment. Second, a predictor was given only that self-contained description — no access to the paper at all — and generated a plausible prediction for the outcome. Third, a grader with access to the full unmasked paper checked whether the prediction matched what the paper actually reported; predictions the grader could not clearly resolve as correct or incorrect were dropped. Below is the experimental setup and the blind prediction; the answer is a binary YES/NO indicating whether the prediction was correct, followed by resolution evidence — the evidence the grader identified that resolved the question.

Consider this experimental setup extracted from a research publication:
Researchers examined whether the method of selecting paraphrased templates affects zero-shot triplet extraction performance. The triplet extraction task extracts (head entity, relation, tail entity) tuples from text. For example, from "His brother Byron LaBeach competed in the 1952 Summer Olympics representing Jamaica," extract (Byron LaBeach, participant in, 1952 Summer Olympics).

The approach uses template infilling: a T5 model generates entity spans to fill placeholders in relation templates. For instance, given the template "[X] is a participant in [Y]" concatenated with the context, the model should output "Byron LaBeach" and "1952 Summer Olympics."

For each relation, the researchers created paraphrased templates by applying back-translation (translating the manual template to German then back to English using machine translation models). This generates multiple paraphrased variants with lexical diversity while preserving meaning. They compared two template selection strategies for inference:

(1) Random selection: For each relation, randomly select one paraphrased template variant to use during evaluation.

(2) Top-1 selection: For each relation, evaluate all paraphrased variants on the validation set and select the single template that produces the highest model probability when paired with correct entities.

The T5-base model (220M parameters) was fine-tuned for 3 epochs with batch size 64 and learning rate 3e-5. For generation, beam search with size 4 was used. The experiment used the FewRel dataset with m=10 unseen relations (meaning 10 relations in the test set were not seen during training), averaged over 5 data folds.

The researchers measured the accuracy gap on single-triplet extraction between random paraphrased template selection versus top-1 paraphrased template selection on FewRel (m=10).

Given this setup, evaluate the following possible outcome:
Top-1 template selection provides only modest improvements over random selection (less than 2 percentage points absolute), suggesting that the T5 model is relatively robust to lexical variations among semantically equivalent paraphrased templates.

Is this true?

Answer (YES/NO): YES